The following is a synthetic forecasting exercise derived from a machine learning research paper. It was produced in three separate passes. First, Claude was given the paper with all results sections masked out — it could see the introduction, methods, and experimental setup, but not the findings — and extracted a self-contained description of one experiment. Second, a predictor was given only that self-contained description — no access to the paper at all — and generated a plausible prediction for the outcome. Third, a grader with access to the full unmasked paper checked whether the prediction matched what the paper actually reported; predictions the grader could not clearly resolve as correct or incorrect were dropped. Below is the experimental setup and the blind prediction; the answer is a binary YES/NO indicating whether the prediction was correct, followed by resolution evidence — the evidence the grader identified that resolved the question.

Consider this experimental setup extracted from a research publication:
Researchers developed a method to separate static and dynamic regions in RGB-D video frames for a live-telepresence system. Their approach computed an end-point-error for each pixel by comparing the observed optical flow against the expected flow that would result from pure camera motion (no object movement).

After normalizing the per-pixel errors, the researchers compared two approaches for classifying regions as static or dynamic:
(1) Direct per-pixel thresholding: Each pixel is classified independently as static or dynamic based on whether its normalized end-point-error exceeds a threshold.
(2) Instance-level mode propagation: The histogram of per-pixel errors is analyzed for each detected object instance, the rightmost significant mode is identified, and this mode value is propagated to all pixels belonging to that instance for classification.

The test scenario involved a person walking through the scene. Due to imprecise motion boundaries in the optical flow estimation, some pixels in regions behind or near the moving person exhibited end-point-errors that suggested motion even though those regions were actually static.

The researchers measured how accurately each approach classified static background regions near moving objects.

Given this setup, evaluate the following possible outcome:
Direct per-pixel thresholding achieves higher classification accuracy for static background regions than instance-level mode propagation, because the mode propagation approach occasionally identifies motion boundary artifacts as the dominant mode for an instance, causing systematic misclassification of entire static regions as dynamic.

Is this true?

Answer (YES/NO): NO